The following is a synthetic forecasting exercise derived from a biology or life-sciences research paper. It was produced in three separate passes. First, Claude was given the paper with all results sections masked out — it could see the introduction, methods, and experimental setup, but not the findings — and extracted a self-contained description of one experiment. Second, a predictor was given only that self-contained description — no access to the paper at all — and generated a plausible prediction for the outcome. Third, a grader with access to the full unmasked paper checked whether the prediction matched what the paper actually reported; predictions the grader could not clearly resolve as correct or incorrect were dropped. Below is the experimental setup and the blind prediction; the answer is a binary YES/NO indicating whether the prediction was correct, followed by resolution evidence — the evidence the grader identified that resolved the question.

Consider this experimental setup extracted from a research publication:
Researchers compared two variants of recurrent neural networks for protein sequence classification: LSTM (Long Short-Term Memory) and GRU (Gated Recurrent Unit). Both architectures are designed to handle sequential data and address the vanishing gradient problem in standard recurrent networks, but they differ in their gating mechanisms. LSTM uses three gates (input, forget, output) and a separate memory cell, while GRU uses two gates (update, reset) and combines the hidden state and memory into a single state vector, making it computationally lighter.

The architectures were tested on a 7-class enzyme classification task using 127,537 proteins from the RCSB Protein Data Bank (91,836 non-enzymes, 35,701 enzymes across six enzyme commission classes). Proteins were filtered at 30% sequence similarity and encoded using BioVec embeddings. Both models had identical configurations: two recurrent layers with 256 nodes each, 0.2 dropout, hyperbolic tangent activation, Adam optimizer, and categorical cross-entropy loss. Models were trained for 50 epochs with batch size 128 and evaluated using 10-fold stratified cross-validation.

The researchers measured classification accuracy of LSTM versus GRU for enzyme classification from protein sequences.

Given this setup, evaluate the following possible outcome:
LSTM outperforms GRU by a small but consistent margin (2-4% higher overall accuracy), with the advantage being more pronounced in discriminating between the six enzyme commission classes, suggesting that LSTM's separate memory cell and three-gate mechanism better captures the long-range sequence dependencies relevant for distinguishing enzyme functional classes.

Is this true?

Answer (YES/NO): NO